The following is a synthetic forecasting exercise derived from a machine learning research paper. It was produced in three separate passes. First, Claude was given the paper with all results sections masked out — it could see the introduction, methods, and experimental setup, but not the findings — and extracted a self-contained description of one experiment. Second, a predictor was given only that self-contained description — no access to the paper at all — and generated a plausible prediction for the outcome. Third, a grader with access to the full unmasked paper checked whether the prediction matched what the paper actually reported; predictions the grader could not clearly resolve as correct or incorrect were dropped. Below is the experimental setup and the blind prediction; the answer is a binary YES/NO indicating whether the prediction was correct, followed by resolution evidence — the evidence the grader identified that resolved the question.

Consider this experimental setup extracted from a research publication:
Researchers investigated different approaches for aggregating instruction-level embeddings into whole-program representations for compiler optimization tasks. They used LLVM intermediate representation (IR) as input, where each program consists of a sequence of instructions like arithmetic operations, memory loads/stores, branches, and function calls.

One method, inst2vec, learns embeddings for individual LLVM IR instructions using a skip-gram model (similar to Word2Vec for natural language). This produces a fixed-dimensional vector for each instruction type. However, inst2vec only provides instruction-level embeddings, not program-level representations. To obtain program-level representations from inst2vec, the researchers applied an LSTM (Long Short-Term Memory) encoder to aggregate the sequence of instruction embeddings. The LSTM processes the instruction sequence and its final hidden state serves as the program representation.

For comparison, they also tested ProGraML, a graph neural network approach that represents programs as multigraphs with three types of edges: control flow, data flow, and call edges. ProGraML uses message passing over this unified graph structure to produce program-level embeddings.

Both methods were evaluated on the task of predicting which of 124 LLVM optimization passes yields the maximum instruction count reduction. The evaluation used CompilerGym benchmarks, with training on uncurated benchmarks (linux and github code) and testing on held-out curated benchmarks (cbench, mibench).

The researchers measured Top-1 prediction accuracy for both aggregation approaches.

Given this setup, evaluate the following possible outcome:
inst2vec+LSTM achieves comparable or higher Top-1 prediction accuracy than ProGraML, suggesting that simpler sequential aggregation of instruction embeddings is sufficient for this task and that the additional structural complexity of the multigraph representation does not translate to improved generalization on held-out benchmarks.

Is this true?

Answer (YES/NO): YES